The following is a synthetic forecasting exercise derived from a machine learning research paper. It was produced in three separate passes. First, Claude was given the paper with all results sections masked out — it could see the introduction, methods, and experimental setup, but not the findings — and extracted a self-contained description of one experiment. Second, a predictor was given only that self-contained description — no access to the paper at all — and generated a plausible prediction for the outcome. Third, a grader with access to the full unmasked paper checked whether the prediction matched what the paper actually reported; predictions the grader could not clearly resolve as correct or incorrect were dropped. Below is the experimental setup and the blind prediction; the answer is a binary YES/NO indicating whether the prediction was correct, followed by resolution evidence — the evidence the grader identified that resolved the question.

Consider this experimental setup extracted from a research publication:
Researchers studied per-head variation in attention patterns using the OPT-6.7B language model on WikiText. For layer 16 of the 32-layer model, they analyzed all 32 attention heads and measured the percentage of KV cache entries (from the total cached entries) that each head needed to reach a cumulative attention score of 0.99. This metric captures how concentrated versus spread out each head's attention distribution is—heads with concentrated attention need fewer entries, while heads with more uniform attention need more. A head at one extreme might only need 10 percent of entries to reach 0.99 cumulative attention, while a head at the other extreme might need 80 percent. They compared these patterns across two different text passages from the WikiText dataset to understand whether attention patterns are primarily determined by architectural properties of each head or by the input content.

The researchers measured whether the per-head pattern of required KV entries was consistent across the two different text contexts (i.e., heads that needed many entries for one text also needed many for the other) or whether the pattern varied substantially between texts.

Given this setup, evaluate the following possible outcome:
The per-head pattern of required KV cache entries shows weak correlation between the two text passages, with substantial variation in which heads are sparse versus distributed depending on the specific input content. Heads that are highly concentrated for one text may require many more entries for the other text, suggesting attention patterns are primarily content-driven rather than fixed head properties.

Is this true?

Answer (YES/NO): YES